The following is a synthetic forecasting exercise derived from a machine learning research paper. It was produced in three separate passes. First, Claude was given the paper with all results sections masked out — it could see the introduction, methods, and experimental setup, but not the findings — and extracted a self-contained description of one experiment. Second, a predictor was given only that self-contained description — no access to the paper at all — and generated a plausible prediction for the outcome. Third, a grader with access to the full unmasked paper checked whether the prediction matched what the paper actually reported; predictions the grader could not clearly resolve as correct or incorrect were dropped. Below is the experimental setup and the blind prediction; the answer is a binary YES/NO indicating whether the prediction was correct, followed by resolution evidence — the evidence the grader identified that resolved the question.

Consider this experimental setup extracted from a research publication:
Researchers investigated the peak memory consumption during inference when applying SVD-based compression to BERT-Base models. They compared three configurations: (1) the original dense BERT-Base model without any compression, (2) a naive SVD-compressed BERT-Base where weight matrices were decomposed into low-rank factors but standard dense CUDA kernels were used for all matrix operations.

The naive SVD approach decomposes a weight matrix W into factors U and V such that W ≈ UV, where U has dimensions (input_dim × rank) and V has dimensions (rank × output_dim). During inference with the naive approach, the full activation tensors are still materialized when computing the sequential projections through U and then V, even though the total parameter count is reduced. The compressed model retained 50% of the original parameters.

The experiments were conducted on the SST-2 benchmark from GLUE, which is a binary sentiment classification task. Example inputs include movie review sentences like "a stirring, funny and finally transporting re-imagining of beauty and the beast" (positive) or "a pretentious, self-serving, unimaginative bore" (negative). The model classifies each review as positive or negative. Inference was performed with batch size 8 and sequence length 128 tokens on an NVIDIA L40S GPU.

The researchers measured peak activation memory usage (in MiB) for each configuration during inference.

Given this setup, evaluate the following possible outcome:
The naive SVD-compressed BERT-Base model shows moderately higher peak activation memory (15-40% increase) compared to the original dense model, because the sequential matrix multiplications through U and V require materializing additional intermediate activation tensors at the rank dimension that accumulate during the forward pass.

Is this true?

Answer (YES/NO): YES